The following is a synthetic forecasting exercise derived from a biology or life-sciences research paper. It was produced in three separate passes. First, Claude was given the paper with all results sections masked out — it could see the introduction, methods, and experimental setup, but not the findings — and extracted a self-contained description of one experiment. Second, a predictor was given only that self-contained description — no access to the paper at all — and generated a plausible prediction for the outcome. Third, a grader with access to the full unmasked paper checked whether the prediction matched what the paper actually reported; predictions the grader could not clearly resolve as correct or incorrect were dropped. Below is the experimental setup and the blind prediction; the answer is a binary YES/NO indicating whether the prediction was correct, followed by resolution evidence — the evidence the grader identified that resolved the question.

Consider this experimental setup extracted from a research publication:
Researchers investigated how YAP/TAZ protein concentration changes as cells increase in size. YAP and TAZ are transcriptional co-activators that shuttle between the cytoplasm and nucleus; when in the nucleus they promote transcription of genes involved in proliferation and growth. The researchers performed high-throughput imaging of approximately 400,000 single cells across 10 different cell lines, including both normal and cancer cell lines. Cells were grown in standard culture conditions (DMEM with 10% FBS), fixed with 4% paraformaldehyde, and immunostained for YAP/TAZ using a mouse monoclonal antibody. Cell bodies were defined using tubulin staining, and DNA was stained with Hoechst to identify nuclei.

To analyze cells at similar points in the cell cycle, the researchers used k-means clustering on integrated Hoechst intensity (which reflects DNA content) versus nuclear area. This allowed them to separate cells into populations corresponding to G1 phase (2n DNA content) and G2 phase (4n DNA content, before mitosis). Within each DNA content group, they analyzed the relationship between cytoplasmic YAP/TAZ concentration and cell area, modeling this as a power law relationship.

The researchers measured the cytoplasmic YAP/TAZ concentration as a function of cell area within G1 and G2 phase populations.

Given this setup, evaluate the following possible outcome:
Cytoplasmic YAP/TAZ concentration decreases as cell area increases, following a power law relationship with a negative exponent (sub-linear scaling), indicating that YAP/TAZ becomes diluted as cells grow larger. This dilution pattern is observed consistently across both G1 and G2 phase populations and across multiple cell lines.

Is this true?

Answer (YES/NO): YES